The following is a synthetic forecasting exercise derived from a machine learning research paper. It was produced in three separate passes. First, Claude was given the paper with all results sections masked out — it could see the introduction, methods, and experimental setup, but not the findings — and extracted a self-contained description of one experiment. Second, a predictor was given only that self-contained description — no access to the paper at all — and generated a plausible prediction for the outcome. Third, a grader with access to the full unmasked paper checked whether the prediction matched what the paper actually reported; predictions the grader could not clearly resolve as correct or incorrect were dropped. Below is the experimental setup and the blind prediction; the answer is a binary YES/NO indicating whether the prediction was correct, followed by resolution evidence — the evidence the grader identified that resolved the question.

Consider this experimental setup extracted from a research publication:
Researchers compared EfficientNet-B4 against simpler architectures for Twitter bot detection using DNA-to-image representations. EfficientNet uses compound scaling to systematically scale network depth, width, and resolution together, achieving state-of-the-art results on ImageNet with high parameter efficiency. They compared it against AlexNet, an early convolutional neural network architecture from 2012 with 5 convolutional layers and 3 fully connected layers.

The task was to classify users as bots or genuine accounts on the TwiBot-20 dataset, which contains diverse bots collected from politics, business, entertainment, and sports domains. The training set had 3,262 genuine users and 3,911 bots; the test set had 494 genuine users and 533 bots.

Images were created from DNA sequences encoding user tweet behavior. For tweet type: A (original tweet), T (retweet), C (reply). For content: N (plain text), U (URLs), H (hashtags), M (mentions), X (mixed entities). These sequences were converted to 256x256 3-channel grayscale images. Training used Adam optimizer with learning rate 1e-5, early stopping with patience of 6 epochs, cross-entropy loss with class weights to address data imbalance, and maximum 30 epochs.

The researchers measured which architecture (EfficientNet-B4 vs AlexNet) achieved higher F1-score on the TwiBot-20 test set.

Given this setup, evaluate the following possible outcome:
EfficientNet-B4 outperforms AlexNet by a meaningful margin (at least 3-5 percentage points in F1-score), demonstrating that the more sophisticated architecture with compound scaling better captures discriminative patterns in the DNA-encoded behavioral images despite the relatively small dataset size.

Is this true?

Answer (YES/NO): NO